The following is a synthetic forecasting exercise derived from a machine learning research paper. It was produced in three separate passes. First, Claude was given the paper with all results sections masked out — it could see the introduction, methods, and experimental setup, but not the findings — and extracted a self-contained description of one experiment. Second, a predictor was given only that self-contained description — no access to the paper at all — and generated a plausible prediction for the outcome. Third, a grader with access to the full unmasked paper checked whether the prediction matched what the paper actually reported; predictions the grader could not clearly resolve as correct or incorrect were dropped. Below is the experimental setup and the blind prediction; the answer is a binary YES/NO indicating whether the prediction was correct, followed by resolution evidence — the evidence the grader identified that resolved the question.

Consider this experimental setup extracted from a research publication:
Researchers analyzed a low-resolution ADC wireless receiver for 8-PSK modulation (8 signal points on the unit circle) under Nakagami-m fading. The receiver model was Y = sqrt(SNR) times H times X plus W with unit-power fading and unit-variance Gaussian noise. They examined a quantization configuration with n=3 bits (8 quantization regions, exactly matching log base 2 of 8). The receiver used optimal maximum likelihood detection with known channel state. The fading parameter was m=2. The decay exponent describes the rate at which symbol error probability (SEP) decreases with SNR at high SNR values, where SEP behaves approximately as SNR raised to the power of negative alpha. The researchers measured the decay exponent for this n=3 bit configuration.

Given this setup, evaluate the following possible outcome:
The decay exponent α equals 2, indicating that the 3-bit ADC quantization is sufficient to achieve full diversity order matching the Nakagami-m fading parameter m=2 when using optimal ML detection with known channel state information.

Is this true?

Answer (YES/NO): NO